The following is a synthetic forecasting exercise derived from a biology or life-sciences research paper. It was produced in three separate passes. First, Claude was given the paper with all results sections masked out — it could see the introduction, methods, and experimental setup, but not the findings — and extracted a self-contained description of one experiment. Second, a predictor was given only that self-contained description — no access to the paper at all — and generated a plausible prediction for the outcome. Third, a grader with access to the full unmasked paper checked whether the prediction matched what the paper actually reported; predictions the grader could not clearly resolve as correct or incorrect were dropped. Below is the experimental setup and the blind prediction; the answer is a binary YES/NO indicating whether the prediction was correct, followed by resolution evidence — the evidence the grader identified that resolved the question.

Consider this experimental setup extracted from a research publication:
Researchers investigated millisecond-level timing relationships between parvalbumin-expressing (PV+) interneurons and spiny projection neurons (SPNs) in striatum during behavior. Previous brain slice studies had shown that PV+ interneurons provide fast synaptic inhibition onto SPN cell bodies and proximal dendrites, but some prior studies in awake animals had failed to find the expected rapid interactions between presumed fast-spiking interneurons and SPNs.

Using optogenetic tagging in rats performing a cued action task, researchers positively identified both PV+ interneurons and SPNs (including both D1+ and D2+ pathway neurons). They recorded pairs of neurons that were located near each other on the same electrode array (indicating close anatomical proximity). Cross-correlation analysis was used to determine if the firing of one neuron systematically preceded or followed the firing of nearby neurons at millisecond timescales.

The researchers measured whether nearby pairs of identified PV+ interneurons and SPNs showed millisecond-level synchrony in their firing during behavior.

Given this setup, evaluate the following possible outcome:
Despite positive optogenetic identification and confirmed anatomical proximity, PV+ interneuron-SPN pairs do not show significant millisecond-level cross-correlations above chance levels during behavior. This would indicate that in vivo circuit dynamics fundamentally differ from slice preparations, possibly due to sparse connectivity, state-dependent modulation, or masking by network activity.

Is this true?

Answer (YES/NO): NO